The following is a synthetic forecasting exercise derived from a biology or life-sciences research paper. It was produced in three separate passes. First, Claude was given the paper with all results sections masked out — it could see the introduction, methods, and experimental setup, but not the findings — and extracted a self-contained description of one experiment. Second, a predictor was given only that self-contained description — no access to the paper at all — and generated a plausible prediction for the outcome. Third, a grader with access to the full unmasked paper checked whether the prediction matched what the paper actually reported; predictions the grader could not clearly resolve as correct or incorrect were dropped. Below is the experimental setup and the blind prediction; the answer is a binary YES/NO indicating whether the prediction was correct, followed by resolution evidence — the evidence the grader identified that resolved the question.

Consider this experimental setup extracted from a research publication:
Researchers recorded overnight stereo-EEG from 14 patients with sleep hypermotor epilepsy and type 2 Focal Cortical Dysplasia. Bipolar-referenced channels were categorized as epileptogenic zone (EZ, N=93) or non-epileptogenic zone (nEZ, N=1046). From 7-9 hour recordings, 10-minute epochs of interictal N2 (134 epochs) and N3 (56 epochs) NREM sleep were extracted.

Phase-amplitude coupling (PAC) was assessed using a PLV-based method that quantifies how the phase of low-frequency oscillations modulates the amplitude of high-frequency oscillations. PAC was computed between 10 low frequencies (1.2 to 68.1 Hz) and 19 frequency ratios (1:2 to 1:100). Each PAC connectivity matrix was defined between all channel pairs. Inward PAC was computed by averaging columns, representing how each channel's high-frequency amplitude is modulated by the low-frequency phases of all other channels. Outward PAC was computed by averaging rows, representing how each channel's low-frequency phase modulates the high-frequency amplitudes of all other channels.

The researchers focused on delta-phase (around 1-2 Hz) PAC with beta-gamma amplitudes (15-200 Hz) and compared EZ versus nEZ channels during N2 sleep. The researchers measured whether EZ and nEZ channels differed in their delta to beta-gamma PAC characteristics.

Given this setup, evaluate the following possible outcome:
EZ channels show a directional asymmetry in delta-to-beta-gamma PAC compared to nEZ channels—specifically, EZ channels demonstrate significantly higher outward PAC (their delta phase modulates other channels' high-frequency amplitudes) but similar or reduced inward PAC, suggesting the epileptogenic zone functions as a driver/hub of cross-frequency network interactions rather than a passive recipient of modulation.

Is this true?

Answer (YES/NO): NO